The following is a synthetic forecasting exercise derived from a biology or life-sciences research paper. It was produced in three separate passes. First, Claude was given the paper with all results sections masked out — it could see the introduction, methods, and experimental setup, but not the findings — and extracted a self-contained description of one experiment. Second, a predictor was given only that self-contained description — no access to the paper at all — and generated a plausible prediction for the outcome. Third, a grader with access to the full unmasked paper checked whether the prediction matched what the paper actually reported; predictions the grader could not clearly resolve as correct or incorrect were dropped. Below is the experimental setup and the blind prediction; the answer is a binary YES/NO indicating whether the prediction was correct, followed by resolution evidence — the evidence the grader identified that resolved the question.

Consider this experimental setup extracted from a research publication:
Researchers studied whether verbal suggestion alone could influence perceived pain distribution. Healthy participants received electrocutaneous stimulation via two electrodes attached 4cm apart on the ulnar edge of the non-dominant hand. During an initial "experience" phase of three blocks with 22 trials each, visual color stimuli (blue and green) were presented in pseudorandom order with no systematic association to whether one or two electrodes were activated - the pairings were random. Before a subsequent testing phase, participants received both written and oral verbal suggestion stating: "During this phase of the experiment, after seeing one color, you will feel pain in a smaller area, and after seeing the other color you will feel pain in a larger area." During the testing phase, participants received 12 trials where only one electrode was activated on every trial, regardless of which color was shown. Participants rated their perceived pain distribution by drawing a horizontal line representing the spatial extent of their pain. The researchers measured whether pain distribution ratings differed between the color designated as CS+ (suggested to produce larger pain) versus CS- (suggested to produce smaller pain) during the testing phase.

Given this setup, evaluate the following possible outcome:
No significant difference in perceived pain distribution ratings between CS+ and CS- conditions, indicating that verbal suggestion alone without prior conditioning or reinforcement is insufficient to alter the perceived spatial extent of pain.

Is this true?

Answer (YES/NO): NO